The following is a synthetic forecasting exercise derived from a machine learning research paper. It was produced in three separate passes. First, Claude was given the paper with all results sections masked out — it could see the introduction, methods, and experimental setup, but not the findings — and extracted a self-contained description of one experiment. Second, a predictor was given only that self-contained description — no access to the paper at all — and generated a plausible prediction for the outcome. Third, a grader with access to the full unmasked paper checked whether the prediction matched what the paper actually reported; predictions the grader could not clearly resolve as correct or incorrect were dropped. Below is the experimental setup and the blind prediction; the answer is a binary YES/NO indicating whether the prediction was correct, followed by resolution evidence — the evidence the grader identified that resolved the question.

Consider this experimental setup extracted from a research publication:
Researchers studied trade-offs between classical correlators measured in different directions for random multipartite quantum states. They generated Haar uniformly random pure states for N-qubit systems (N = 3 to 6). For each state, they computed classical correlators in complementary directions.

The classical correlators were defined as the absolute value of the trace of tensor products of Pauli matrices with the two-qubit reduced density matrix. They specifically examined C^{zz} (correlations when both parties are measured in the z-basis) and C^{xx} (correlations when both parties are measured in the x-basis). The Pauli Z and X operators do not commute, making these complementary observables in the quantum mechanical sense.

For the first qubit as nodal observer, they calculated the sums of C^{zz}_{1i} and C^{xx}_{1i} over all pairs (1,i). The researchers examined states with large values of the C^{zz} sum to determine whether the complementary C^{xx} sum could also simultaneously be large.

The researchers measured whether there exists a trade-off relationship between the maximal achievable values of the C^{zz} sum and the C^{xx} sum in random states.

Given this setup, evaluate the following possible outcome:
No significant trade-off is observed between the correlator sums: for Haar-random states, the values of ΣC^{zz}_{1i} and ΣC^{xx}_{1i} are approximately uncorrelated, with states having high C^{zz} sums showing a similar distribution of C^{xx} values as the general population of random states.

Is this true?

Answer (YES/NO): NO